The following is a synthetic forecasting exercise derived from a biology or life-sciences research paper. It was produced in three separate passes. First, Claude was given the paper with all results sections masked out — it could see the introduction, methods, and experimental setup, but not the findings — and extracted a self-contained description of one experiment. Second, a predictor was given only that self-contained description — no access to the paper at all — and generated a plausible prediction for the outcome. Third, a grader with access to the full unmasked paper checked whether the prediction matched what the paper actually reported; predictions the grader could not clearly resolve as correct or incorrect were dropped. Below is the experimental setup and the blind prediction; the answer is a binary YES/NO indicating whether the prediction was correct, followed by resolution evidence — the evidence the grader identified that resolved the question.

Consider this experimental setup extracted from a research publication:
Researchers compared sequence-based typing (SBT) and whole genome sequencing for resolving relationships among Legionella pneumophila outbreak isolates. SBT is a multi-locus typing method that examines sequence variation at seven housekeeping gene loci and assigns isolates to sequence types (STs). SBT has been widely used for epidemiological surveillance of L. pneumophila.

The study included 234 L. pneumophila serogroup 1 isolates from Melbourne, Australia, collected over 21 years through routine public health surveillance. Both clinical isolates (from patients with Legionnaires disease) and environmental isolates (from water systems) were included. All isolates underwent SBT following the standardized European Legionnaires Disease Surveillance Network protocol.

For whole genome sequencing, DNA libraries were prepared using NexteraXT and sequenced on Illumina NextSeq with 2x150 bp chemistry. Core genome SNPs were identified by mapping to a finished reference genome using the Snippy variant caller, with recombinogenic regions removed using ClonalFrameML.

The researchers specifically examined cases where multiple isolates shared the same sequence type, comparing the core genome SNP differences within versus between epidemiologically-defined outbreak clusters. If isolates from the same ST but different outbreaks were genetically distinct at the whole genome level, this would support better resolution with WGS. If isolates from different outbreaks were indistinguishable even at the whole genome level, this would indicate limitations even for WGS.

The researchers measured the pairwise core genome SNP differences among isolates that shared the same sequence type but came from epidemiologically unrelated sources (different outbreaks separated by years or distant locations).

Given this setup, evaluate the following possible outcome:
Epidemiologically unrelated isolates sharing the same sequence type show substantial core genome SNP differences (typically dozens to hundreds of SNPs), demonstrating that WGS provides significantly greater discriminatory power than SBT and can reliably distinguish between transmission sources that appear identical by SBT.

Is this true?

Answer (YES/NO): NO